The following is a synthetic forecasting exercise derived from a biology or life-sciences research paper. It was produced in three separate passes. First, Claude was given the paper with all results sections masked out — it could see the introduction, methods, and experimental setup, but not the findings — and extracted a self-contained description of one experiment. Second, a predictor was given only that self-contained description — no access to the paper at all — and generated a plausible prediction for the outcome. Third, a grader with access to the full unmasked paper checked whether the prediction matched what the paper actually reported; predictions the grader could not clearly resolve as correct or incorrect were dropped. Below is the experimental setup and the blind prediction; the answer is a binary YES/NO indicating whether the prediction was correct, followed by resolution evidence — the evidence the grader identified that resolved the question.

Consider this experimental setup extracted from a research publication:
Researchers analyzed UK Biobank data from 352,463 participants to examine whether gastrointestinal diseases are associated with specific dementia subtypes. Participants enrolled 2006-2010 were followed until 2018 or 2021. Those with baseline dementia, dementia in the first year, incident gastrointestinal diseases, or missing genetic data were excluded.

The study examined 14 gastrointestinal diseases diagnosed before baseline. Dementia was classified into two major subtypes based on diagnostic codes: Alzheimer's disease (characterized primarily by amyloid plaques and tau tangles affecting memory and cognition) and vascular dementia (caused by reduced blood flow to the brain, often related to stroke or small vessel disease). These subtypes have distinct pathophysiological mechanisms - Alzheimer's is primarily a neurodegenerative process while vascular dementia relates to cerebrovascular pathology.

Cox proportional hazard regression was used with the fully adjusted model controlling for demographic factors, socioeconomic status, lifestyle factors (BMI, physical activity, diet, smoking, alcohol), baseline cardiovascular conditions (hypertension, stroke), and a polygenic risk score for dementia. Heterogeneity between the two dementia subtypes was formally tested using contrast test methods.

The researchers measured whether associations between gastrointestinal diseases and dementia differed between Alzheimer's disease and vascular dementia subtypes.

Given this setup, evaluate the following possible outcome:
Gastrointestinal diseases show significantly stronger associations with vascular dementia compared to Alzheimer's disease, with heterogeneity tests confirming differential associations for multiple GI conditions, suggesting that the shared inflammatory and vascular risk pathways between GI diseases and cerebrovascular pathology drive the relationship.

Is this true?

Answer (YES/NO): NO